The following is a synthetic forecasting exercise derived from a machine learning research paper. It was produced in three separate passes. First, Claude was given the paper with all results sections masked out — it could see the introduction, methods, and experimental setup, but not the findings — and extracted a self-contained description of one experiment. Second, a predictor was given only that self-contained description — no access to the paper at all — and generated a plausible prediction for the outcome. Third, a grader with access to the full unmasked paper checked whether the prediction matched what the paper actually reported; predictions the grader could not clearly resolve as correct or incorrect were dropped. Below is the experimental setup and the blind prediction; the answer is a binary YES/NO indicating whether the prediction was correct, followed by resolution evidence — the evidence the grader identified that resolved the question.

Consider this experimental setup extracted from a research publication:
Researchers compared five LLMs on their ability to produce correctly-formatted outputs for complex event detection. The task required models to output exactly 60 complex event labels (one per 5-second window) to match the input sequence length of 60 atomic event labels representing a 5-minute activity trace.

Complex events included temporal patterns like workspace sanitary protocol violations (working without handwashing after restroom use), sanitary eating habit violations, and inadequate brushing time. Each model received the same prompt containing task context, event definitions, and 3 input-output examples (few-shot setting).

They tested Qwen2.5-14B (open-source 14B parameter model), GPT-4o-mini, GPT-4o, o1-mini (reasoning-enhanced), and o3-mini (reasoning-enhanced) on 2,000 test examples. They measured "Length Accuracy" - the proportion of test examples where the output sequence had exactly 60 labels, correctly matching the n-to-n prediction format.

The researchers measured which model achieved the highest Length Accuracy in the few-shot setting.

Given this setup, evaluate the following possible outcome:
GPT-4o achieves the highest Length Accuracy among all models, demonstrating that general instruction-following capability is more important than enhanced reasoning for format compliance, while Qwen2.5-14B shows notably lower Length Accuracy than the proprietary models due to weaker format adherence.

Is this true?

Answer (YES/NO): NO